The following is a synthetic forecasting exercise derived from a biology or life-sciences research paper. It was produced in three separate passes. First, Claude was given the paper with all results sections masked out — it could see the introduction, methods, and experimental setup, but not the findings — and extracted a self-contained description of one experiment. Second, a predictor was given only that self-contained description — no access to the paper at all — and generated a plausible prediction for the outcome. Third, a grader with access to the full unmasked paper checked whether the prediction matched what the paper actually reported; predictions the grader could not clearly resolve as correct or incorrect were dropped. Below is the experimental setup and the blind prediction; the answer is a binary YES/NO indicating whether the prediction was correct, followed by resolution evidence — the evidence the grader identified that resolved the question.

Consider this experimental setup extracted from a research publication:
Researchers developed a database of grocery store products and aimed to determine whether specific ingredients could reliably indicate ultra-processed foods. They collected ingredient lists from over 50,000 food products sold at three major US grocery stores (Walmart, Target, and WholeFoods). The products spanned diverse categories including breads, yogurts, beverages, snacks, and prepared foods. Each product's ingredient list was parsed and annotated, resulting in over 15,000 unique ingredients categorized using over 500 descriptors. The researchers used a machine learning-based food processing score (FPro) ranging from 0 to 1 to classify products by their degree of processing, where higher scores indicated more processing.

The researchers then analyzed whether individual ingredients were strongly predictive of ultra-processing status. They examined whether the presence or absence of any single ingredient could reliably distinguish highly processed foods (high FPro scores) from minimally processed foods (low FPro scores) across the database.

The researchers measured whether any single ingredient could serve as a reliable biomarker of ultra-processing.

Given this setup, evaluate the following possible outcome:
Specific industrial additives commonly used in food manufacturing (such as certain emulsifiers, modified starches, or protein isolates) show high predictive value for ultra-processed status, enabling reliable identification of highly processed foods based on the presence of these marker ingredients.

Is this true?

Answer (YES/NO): NO